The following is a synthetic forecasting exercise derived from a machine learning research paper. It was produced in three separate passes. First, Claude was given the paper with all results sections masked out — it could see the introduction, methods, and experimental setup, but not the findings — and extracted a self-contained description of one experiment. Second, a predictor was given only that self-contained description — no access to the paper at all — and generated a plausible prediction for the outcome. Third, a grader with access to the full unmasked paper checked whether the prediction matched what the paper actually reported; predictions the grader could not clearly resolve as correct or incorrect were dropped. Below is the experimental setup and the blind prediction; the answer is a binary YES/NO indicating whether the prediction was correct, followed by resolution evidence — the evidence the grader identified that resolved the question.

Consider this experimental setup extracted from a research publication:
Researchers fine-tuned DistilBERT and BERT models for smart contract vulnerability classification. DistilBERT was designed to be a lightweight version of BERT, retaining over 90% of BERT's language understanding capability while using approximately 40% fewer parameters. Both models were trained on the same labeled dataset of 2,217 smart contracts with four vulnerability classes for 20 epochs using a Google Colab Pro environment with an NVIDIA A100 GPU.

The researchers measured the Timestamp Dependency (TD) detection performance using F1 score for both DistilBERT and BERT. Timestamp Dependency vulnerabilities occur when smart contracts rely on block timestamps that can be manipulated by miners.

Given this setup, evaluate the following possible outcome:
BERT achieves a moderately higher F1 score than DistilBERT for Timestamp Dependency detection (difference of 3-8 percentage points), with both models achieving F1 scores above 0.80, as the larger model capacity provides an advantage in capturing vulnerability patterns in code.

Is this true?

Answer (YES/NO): NO